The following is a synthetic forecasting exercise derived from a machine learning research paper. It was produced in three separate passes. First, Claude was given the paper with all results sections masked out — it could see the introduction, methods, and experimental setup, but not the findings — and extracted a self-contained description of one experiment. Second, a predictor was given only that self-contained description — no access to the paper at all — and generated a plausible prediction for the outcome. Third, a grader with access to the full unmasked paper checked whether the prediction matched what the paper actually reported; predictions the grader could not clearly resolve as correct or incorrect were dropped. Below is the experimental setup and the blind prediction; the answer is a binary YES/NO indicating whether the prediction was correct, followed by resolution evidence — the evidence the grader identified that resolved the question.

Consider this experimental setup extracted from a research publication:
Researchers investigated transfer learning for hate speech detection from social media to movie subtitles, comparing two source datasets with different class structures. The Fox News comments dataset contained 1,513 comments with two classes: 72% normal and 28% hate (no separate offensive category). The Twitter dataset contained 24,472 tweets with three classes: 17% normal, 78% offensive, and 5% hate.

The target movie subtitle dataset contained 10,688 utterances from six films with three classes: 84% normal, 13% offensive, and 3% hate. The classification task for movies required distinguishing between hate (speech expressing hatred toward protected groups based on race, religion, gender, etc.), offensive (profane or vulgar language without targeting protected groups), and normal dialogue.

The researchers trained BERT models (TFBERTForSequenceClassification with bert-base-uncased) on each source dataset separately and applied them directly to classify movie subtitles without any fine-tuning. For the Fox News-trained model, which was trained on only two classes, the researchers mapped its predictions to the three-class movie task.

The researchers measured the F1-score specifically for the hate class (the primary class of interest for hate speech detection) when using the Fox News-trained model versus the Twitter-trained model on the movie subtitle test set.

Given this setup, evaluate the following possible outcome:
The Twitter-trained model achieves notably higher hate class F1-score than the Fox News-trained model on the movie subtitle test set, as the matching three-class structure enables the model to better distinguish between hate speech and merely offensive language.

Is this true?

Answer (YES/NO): YES